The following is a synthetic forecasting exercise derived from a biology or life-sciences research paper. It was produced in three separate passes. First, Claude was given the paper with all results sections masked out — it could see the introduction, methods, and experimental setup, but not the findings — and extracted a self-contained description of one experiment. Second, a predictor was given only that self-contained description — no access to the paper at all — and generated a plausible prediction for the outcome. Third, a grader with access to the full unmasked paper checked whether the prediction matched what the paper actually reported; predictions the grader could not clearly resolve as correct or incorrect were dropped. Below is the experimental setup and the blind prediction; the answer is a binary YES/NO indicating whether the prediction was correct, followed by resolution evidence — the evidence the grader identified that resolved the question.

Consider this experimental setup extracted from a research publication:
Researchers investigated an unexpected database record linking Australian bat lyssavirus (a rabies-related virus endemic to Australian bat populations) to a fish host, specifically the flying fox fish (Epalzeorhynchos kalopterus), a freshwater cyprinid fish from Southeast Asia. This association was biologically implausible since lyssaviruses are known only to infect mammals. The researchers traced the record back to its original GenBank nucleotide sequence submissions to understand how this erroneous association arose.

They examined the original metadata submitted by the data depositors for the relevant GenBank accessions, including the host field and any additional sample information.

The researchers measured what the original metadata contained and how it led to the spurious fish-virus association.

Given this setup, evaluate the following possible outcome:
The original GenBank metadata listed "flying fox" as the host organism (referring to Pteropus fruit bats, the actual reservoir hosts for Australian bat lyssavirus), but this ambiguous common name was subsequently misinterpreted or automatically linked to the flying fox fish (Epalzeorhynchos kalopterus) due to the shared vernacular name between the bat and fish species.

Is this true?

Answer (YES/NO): YES